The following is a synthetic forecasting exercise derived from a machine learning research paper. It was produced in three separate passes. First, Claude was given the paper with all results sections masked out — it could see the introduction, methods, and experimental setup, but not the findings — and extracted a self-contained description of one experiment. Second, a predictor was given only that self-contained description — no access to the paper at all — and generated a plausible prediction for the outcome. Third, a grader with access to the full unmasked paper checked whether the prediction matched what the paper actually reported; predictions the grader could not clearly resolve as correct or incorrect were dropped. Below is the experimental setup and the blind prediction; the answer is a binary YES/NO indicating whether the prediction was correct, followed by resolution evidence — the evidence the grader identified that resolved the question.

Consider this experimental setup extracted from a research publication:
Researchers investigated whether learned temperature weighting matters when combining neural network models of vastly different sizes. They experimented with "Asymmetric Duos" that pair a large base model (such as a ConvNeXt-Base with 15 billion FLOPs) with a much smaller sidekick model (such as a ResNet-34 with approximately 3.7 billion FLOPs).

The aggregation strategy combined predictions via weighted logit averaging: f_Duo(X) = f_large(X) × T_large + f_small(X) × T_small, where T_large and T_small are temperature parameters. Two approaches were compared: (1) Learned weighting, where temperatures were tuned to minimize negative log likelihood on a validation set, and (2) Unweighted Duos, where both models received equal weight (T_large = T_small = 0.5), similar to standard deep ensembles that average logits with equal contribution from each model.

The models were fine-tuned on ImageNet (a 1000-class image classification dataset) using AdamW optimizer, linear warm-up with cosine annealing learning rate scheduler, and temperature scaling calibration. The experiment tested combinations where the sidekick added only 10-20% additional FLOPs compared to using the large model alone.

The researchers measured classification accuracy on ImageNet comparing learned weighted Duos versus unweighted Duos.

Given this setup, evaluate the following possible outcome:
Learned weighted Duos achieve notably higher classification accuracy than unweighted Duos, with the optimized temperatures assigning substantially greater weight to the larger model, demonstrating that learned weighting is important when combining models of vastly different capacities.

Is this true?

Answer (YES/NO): YES